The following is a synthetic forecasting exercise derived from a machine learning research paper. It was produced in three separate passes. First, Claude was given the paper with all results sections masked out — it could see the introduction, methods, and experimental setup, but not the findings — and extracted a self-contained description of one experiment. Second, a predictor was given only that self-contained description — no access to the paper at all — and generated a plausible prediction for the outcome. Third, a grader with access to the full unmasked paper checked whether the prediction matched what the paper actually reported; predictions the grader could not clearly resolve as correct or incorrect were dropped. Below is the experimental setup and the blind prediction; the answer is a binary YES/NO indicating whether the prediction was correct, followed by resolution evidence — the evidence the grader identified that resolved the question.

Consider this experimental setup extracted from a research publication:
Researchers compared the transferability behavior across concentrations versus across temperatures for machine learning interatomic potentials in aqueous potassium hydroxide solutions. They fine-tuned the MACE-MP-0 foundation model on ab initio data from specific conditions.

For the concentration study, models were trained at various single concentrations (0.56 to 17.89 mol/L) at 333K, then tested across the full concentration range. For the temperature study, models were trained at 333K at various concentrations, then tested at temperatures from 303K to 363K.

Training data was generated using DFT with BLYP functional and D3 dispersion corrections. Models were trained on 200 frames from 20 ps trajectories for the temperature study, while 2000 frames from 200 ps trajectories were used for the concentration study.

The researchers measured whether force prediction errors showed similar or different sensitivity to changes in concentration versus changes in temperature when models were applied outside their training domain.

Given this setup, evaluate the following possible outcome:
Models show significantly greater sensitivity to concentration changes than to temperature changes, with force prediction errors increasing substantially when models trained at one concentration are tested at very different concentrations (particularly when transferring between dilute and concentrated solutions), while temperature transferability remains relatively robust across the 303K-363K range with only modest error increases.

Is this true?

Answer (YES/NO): YES